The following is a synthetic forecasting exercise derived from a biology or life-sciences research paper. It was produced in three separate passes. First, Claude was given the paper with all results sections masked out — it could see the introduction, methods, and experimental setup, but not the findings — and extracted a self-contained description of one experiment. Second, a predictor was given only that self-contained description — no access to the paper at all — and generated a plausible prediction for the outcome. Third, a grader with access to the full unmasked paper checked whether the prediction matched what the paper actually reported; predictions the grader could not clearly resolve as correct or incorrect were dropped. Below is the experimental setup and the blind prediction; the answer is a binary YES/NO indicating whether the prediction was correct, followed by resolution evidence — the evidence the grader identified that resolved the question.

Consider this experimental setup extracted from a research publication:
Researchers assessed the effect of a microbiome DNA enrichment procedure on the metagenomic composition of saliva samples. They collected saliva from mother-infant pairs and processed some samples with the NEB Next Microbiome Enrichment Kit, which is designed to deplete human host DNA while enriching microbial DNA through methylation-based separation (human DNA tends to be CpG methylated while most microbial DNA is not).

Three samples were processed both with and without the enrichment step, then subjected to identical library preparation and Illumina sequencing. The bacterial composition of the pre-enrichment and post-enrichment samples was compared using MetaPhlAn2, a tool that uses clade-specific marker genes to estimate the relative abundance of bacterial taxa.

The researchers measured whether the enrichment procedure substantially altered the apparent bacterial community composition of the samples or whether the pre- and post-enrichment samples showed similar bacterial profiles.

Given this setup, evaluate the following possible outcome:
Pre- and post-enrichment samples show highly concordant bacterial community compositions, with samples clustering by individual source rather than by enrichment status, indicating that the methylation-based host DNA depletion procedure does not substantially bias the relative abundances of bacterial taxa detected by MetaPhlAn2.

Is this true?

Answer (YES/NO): NO